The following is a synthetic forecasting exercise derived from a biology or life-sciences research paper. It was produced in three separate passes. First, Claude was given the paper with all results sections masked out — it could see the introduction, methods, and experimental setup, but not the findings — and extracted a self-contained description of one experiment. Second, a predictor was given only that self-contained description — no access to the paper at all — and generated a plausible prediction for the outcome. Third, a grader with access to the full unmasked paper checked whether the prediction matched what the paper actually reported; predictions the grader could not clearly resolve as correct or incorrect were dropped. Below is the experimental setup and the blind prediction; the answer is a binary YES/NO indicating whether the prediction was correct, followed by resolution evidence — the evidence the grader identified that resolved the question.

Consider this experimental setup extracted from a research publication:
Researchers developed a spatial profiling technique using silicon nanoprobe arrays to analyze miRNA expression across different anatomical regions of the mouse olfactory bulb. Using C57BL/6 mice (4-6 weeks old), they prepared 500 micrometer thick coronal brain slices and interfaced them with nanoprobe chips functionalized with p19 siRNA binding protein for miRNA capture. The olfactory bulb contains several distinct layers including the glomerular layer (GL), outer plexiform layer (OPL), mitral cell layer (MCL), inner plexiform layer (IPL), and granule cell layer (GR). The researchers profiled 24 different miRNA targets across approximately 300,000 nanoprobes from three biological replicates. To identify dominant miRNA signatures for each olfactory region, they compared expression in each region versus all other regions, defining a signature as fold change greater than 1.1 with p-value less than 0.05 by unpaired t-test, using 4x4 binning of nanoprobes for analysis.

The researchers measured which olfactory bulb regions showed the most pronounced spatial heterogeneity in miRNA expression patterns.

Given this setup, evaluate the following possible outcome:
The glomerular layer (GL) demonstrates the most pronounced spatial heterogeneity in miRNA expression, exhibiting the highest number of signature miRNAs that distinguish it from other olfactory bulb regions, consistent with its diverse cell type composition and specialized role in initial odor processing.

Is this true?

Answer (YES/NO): NO